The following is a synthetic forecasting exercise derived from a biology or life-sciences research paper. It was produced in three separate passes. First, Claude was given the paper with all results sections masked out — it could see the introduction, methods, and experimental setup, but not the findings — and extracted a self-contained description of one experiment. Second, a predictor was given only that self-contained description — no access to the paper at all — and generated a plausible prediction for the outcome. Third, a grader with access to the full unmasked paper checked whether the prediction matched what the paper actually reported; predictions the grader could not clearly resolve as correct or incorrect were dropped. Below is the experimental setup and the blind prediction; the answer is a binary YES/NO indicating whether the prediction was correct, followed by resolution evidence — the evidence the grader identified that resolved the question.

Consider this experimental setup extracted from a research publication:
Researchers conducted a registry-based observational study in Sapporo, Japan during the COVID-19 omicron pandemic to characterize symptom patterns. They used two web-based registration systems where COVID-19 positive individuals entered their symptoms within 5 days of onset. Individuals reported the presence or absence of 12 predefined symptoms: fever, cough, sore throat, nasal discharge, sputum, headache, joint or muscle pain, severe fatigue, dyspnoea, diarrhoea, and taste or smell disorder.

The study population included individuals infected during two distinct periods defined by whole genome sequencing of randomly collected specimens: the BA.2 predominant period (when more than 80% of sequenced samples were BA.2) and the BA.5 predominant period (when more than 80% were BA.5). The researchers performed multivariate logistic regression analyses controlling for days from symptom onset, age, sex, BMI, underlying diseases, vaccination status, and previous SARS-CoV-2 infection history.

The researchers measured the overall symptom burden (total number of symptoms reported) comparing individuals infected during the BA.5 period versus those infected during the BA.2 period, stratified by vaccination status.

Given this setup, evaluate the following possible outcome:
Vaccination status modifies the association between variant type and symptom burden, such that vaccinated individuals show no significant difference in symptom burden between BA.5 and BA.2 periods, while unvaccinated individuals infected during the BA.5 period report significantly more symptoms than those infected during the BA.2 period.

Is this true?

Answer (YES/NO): NO